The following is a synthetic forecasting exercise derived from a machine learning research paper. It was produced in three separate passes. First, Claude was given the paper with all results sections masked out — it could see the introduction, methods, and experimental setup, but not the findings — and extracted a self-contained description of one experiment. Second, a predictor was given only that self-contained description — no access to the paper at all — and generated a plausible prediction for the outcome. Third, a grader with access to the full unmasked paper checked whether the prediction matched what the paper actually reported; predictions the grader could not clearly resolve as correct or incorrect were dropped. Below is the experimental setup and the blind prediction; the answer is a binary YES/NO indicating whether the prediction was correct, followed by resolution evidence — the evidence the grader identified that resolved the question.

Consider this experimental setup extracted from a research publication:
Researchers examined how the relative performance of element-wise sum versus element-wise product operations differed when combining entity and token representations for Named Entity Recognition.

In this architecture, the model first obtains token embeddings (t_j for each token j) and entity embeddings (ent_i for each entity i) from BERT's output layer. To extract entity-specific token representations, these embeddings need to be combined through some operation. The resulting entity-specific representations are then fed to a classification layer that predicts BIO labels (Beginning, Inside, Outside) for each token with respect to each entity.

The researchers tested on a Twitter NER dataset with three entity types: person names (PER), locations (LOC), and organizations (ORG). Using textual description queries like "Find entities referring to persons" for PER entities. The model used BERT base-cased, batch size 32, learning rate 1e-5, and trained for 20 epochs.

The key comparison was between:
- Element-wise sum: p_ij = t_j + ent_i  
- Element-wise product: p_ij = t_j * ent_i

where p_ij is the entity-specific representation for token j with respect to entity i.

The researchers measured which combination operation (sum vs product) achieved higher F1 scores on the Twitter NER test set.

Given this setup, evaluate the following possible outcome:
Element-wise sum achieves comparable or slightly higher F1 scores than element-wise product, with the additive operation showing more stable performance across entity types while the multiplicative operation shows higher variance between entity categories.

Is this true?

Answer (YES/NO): NO